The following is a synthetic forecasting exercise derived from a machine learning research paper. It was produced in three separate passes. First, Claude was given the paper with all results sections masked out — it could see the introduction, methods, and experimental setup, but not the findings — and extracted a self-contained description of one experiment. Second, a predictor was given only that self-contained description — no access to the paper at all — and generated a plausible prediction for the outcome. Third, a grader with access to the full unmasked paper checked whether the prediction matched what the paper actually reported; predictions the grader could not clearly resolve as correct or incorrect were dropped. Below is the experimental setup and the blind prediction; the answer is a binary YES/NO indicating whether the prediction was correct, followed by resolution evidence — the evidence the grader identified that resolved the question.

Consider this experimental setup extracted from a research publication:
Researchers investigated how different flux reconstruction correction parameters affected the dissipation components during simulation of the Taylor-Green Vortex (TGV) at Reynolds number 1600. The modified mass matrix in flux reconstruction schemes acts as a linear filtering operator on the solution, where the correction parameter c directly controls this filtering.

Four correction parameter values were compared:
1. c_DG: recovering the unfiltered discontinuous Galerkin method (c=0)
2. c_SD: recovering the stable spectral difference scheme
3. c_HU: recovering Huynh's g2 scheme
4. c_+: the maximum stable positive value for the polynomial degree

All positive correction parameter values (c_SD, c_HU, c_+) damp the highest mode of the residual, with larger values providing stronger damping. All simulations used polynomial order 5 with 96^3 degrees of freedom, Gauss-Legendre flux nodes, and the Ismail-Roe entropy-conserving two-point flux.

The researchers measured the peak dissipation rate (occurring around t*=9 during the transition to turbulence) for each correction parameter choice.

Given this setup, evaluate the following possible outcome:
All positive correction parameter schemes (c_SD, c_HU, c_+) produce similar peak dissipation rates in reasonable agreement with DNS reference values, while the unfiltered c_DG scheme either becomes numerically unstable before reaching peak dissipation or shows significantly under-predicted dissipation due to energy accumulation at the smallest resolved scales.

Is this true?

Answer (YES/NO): NO